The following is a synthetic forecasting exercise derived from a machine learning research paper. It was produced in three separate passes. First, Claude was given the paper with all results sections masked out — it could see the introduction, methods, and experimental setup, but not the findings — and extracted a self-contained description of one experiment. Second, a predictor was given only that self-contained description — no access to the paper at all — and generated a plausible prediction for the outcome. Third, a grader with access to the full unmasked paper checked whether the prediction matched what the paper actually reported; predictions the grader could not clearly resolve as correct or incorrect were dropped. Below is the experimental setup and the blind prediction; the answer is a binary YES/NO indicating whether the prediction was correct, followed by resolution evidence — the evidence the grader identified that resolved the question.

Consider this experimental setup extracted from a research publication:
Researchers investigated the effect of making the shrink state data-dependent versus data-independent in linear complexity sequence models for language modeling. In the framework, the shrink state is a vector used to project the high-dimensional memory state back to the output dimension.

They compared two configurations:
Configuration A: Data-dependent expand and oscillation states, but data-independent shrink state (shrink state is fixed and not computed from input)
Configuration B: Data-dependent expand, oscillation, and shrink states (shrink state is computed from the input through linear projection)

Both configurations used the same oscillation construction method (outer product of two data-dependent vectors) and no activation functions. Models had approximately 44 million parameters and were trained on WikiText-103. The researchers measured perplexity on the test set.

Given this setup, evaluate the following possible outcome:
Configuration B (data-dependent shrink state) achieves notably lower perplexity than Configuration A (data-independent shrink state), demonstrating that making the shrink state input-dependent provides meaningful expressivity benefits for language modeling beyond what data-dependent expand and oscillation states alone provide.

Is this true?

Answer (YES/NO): NO